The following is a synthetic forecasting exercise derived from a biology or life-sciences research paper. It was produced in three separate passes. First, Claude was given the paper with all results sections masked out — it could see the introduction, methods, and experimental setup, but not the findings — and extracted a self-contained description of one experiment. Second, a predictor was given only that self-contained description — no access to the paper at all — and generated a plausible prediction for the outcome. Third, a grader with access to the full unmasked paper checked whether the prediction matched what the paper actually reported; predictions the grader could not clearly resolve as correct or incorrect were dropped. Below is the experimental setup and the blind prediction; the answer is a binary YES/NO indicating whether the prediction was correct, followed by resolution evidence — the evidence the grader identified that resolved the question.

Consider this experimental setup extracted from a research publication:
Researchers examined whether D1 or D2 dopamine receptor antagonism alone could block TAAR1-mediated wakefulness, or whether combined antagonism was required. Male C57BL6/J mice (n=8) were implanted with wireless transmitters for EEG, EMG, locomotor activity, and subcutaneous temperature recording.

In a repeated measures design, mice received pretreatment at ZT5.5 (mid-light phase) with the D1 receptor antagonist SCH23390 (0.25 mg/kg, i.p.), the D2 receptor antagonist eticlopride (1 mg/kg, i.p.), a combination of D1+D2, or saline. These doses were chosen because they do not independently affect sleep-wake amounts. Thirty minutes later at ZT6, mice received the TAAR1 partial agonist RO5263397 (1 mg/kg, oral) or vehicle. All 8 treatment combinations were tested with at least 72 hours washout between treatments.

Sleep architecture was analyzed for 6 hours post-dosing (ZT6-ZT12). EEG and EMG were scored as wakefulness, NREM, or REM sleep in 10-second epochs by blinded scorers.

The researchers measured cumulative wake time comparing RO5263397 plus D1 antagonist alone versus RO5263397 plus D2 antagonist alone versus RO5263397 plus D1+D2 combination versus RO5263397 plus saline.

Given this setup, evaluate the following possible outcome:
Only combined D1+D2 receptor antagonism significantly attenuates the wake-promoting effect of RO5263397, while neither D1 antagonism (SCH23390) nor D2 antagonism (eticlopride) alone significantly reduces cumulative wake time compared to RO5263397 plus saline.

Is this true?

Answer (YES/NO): NO